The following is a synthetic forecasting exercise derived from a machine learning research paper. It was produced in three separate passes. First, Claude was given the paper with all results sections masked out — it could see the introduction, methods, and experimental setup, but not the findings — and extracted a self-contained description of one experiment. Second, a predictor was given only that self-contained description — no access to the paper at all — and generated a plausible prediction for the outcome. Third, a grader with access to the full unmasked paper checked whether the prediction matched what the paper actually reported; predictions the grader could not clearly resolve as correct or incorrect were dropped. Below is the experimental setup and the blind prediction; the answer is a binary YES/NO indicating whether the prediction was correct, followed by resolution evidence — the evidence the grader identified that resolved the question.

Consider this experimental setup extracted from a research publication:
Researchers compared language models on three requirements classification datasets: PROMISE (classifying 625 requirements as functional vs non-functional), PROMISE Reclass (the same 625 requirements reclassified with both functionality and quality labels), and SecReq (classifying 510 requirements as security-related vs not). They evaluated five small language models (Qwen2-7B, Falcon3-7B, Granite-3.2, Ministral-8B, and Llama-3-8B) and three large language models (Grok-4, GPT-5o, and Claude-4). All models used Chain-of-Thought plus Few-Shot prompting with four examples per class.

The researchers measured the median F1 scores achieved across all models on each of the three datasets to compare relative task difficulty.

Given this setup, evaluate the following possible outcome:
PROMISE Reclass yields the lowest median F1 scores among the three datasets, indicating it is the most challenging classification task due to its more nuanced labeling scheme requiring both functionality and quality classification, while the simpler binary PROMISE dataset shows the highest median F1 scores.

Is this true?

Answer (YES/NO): NO